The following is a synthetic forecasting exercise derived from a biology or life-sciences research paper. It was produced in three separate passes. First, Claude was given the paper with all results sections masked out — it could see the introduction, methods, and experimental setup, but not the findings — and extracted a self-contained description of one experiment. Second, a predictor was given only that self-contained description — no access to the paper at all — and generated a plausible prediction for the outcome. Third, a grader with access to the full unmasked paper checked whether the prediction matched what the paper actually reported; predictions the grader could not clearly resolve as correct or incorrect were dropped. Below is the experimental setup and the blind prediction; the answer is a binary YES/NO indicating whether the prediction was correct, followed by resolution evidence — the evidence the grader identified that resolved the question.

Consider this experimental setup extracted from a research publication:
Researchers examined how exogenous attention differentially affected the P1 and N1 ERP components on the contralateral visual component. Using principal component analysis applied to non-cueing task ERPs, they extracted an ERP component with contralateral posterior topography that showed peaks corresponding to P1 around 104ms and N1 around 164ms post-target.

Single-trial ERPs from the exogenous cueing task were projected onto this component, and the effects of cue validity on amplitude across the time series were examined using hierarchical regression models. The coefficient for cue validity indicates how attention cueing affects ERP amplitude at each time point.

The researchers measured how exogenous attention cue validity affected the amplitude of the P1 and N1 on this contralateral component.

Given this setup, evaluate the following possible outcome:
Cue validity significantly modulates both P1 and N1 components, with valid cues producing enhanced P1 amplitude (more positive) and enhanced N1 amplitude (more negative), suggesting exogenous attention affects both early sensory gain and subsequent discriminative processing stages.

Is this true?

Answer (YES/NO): NO